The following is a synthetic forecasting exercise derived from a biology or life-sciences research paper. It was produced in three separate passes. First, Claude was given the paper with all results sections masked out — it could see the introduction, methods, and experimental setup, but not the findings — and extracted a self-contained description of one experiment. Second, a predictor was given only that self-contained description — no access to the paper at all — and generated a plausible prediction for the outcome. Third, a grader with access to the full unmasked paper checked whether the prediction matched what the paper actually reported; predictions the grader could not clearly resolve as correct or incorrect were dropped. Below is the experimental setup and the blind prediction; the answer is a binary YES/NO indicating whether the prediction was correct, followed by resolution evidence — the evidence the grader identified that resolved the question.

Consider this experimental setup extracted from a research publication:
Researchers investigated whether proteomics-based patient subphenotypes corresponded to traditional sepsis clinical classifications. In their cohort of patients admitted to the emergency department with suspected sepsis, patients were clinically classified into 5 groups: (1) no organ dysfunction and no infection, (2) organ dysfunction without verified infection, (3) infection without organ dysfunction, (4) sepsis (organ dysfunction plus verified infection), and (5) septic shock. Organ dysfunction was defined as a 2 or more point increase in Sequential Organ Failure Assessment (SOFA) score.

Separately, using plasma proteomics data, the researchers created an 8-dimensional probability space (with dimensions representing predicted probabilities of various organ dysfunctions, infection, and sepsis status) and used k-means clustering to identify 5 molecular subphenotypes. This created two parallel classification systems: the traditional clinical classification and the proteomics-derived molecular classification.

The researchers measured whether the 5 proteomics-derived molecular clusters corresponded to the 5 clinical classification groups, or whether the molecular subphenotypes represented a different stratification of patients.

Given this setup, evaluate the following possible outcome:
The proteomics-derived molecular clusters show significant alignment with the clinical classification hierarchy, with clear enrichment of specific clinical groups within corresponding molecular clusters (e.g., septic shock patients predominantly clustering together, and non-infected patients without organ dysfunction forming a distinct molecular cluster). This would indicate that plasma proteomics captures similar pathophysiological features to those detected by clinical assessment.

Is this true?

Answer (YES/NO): NO